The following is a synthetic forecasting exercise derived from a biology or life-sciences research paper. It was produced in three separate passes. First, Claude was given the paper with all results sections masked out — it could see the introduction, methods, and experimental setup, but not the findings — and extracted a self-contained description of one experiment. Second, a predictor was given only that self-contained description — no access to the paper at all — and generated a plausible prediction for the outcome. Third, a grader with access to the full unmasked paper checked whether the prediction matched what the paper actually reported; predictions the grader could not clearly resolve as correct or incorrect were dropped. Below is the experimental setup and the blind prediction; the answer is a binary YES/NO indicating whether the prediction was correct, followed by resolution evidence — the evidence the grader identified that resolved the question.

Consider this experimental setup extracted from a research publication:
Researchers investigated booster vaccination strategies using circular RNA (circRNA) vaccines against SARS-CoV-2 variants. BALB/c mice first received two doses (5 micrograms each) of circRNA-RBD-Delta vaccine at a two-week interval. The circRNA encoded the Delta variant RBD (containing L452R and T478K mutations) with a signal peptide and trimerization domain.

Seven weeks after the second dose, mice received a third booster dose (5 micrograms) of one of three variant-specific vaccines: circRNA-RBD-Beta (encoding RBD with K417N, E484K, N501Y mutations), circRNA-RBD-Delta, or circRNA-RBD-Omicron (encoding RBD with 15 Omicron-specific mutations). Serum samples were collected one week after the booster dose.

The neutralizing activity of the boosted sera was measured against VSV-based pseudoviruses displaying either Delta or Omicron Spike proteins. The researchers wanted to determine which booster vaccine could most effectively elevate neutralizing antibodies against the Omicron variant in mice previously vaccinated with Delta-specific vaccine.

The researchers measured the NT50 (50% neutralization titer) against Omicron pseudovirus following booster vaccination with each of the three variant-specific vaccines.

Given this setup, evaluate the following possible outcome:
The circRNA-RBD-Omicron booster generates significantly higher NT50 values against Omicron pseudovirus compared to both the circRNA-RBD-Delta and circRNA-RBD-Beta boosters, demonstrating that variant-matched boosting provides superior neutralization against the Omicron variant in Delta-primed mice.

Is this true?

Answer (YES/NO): NO